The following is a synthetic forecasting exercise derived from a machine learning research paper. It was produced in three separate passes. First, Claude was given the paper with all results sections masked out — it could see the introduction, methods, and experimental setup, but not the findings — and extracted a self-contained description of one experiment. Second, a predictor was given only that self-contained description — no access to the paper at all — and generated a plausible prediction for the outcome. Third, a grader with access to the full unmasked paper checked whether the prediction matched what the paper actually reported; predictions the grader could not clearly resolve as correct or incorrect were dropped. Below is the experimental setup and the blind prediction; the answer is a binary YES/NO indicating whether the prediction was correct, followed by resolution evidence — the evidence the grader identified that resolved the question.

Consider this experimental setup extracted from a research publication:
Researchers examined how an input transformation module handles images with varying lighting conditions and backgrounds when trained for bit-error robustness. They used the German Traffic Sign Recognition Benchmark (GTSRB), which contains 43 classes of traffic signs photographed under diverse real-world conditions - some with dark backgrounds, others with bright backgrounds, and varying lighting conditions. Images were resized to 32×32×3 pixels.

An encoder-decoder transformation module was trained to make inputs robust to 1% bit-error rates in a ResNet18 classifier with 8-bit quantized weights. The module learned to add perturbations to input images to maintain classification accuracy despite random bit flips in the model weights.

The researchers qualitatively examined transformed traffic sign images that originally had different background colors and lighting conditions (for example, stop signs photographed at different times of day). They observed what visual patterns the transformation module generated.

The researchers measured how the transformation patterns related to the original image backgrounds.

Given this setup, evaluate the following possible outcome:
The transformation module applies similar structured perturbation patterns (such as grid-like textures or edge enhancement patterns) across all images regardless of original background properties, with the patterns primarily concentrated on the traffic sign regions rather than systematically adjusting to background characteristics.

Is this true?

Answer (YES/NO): NO